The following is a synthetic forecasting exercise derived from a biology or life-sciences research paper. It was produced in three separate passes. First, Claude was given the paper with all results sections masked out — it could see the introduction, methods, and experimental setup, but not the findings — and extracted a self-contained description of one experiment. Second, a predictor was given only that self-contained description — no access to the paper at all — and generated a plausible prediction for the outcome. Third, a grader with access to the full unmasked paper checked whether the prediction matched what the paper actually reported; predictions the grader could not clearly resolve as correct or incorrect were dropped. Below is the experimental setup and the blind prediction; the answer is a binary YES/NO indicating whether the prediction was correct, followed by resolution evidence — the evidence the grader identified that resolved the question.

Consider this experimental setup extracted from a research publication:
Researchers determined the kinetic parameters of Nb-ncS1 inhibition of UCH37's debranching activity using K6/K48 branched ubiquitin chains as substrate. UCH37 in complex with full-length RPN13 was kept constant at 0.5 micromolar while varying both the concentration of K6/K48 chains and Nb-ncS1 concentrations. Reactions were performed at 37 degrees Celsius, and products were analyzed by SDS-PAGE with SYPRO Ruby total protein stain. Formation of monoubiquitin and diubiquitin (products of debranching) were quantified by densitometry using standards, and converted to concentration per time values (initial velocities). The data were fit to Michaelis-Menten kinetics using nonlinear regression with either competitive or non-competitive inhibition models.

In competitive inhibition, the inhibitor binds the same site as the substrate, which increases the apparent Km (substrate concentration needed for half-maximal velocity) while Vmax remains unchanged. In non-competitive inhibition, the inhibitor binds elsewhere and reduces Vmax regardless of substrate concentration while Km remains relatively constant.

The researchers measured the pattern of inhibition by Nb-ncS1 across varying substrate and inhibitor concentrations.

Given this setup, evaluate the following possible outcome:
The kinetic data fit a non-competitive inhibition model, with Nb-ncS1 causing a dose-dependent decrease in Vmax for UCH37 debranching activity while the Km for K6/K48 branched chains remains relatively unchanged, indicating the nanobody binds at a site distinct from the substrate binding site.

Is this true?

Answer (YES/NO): NO